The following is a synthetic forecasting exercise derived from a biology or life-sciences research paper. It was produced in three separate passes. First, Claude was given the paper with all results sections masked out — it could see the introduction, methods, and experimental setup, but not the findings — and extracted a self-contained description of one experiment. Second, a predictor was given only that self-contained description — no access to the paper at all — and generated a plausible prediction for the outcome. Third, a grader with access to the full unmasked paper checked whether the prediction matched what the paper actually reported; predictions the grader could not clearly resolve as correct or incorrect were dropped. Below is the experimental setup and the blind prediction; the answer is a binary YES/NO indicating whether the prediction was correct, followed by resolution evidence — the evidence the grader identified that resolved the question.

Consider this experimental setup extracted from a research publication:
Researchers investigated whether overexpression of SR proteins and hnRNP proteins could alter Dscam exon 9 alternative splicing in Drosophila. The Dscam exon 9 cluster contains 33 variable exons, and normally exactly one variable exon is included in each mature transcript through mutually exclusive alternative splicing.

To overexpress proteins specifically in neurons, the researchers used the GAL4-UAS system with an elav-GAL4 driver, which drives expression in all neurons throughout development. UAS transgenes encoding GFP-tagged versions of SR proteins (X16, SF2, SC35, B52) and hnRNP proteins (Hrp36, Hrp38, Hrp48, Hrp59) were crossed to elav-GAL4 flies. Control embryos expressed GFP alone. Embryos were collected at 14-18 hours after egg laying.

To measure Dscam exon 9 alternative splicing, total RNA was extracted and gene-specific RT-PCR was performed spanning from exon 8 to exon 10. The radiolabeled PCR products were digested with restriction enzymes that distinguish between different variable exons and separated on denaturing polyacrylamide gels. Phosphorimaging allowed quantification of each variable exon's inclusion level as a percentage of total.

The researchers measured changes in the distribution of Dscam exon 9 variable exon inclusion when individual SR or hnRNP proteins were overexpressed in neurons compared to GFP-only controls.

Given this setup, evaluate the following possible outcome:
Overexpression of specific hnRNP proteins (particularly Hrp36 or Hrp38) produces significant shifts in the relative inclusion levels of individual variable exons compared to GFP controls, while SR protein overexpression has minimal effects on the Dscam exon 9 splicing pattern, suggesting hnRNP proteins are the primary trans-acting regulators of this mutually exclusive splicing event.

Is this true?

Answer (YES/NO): NO